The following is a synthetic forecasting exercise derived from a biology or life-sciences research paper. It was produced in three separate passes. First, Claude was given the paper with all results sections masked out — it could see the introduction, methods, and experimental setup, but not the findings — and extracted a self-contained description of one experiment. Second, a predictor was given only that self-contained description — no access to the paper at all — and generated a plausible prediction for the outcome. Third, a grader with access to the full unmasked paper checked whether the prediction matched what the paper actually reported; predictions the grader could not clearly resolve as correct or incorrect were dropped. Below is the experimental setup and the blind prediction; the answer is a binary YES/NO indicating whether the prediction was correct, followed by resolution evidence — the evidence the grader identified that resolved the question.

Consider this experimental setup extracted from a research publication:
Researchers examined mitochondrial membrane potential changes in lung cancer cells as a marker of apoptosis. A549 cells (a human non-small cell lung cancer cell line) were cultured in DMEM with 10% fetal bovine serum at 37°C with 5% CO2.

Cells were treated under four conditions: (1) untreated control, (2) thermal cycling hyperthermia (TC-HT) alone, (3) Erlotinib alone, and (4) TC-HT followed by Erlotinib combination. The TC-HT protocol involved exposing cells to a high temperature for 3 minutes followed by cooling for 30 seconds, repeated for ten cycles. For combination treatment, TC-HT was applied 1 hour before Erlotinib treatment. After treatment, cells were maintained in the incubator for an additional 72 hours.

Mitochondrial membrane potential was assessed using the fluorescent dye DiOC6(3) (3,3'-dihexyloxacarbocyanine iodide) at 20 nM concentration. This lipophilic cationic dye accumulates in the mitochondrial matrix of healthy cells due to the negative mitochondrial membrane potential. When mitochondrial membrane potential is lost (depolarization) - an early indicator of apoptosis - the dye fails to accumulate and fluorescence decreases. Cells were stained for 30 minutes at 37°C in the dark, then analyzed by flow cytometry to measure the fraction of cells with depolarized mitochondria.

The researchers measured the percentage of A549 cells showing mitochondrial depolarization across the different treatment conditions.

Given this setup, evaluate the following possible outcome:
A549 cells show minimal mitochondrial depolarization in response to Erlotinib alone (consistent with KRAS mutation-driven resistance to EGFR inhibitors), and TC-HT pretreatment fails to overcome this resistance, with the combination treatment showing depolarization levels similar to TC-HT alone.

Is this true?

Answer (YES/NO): NO